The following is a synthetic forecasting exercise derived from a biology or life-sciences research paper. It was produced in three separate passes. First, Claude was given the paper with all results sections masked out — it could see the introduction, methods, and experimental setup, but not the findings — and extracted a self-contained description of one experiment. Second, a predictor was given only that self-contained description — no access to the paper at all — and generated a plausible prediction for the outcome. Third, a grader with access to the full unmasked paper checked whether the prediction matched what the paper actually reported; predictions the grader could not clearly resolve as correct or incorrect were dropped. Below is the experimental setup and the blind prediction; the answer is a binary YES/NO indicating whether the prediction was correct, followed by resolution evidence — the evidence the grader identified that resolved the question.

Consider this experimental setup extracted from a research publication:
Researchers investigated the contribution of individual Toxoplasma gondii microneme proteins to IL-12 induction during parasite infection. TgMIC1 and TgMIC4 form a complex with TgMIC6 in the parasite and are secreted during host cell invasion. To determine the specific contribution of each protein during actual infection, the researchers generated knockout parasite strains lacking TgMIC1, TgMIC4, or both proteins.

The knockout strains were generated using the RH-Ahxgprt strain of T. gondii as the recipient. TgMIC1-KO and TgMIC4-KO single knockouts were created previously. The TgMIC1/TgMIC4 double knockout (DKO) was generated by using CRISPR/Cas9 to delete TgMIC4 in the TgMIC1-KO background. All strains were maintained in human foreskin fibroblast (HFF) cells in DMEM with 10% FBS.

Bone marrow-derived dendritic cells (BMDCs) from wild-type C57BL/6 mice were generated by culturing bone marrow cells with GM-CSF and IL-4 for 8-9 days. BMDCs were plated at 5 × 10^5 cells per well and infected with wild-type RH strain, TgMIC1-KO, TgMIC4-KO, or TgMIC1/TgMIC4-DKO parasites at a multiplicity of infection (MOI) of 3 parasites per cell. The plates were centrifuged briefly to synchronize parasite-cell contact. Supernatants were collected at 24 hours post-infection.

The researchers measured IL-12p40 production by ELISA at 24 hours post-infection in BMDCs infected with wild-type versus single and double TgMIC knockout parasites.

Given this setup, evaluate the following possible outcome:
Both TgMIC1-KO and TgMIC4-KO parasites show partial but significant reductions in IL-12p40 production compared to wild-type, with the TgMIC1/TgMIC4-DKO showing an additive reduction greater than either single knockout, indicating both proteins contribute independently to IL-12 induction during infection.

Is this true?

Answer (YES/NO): NO